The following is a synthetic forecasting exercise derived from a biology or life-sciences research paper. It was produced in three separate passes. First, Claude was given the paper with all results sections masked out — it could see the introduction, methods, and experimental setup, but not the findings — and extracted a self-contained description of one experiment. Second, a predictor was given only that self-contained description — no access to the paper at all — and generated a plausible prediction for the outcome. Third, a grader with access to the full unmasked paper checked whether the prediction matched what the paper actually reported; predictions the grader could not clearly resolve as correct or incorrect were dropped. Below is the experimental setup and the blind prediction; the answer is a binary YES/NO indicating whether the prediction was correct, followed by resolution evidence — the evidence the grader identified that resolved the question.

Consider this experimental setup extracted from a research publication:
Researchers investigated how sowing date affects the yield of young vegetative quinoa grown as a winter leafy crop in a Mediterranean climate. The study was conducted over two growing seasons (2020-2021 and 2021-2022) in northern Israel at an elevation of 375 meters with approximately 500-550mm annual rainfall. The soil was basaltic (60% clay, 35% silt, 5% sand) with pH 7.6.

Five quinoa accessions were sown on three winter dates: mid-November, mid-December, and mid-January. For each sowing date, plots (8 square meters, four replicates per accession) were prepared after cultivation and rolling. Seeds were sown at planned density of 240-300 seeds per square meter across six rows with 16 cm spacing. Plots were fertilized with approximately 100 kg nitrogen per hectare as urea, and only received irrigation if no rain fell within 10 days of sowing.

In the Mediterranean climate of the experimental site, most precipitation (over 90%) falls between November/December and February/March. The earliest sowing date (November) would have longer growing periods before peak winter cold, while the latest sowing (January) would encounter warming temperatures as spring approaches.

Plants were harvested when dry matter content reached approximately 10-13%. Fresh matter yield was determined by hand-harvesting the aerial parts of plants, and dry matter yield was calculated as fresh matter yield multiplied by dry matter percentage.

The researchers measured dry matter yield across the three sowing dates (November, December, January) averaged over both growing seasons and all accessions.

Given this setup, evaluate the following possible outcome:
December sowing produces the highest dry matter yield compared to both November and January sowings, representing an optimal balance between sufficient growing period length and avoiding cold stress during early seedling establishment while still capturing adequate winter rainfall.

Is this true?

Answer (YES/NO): YES